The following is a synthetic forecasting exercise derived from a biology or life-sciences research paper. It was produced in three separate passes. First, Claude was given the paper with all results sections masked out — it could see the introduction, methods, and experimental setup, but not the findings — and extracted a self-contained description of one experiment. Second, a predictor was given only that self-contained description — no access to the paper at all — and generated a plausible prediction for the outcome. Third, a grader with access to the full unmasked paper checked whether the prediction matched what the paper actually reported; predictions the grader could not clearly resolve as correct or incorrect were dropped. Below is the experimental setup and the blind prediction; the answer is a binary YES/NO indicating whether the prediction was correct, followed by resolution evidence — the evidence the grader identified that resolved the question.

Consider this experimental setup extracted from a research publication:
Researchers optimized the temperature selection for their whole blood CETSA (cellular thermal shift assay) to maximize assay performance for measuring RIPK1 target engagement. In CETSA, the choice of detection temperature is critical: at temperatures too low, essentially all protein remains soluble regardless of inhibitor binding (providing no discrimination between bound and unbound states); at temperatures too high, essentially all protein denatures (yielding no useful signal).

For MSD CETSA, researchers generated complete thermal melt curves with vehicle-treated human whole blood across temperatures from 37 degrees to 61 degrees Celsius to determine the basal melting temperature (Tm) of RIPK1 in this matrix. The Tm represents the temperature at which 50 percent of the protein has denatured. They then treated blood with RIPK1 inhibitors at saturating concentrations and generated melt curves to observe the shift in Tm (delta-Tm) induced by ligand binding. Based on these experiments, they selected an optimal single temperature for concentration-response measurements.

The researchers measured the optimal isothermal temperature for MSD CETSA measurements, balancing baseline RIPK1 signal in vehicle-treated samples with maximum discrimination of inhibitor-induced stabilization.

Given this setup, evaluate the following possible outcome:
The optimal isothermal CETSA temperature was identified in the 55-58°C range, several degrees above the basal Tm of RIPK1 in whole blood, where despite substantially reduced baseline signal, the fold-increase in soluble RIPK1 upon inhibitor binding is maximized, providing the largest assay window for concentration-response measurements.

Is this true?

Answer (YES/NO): NO